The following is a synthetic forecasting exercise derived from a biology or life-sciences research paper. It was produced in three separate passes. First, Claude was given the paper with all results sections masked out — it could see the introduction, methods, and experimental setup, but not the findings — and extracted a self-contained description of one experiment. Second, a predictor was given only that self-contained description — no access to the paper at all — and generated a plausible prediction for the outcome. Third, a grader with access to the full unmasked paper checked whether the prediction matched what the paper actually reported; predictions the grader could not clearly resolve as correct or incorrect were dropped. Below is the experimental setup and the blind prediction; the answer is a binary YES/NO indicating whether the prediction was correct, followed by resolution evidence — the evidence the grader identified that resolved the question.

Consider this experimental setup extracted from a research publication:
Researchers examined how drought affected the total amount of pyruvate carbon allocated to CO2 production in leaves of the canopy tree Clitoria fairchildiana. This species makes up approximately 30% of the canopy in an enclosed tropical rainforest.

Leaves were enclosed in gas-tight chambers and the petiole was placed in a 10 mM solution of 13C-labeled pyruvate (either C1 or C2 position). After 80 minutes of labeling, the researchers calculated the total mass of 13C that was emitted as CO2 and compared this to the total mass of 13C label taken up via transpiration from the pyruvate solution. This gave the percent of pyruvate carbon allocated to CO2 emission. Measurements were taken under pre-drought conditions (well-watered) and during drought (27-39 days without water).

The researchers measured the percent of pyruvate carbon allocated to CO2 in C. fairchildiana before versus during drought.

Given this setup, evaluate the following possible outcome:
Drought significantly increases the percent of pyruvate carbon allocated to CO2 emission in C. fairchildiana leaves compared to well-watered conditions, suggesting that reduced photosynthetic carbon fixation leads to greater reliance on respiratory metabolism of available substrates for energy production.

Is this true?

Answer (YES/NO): NO